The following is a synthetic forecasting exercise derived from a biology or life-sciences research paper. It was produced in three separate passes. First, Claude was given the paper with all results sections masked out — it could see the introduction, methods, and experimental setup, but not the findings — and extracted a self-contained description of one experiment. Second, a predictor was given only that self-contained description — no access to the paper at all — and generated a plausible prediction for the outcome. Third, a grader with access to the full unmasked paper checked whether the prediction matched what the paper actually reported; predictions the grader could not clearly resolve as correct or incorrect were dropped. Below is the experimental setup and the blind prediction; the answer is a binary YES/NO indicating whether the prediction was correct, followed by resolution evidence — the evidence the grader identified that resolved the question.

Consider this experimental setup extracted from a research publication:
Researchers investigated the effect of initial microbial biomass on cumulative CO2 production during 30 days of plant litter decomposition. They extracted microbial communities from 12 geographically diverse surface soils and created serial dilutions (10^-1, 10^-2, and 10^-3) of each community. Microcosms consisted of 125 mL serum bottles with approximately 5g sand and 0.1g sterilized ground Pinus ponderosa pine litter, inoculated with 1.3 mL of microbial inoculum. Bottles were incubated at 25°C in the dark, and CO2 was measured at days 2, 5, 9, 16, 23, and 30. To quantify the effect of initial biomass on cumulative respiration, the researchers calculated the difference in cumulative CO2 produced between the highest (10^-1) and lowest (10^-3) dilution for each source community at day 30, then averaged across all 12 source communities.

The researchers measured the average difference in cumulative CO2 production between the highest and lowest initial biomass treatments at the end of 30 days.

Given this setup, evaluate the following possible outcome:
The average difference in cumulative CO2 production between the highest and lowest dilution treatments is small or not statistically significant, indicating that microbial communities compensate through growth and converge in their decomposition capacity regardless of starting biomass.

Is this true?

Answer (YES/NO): YES